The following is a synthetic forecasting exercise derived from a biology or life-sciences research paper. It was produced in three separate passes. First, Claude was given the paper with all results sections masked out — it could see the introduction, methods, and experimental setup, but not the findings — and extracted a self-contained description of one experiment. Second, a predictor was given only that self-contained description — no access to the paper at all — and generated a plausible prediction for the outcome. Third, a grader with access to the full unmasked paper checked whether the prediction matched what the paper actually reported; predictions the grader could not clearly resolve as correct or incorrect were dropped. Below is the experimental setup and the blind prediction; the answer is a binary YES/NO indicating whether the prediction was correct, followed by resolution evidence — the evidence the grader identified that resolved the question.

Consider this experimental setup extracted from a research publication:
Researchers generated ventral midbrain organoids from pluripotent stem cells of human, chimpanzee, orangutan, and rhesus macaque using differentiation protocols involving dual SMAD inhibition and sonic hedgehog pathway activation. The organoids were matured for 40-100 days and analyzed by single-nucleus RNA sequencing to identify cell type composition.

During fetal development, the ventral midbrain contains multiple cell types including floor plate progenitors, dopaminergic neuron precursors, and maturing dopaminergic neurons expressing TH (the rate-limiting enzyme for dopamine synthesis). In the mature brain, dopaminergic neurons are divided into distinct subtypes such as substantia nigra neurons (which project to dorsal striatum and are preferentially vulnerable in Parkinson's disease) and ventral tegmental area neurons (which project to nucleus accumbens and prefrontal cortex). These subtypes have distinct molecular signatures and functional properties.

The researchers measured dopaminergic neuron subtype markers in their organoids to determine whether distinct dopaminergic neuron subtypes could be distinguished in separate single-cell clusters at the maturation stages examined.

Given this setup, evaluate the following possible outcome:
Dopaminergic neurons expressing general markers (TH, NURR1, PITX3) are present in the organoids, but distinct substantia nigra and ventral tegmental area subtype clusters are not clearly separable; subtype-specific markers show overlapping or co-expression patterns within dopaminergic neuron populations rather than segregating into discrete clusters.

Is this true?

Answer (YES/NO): YES